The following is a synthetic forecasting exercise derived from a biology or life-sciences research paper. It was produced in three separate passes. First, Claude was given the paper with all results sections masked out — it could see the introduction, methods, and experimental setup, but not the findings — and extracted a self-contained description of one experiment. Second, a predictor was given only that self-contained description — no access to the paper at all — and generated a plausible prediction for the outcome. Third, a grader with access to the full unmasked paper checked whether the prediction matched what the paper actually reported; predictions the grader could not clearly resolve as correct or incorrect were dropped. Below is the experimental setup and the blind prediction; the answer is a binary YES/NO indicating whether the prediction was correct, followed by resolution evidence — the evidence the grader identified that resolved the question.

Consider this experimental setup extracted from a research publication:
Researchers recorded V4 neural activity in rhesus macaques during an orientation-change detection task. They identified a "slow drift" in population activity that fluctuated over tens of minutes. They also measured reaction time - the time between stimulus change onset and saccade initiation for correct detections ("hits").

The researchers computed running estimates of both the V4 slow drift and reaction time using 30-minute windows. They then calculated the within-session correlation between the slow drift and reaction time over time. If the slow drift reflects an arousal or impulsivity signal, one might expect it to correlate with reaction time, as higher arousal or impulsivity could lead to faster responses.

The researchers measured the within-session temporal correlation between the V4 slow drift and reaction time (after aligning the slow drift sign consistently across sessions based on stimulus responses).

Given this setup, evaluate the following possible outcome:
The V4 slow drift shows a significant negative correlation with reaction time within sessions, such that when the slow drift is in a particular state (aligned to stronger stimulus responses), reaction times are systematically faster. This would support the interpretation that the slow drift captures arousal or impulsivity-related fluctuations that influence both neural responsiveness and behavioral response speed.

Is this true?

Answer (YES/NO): YES